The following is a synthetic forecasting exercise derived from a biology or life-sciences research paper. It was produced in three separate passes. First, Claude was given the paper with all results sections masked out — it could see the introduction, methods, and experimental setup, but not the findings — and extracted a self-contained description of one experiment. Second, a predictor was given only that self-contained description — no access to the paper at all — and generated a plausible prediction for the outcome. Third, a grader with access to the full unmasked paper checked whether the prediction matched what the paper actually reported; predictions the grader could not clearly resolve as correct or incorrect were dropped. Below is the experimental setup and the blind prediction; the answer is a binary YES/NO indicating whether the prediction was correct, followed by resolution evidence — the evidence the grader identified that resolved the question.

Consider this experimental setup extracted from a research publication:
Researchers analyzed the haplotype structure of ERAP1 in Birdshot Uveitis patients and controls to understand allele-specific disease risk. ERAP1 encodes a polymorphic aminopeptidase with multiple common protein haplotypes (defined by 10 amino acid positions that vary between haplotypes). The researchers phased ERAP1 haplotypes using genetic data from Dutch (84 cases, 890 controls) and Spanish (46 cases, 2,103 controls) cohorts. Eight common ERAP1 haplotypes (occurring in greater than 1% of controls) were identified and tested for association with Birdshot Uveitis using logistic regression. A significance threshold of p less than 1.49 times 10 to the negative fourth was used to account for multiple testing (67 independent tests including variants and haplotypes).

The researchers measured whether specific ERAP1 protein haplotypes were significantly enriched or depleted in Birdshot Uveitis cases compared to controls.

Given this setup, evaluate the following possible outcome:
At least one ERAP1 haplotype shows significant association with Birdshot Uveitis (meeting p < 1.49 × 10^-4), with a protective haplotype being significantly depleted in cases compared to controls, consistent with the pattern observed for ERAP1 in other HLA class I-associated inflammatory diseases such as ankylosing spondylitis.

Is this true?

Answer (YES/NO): NO